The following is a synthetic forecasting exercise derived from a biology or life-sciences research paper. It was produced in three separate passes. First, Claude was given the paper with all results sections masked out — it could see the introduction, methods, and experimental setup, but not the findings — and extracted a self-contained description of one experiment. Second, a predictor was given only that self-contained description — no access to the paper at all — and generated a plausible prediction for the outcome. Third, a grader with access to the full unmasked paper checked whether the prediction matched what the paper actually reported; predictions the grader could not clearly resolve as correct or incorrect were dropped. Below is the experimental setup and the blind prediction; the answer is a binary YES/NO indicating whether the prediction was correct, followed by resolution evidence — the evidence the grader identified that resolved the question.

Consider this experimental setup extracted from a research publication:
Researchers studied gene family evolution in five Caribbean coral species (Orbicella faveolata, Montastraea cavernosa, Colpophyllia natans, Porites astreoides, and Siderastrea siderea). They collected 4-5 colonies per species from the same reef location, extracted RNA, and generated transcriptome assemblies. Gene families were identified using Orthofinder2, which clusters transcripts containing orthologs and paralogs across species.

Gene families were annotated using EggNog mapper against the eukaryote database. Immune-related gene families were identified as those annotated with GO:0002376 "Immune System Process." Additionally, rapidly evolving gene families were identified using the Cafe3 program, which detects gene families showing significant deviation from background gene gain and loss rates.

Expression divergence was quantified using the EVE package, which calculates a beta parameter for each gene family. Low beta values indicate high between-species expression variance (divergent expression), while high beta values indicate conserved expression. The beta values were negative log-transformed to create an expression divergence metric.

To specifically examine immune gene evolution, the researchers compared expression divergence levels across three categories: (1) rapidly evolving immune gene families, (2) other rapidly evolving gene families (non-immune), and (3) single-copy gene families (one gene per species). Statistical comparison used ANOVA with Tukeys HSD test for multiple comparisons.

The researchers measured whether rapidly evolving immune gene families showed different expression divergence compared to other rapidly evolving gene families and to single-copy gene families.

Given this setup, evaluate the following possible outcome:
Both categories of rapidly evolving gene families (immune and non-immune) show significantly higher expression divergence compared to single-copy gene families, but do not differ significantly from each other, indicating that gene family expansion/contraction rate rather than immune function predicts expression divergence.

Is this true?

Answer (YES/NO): NO